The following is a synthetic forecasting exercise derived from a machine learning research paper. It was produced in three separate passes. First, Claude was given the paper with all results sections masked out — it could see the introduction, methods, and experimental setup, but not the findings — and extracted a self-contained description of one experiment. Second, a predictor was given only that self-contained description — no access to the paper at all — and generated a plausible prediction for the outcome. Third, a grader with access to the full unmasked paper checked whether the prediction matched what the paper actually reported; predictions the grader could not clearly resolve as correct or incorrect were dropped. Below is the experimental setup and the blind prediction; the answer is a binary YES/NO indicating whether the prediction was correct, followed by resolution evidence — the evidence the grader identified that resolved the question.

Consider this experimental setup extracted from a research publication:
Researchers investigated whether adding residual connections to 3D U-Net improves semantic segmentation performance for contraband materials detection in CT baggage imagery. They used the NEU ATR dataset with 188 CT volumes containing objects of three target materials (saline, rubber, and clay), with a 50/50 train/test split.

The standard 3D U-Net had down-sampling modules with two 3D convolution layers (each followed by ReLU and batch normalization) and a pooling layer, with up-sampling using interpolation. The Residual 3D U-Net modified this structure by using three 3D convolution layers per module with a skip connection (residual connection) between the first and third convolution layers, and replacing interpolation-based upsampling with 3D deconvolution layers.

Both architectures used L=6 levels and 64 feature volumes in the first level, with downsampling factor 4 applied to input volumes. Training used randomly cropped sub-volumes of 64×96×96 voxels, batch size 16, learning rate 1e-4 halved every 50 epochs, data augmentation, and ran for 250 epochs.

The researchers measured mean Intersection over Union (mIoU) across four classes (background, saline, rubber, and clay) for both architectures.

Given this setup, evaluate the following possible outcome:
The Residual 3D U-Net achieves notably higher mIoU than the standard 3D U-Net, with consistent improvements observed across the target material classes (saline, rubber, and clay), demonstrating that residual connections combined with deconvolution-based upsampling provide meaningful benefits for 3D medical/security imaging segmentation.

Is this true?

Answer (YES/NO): NO